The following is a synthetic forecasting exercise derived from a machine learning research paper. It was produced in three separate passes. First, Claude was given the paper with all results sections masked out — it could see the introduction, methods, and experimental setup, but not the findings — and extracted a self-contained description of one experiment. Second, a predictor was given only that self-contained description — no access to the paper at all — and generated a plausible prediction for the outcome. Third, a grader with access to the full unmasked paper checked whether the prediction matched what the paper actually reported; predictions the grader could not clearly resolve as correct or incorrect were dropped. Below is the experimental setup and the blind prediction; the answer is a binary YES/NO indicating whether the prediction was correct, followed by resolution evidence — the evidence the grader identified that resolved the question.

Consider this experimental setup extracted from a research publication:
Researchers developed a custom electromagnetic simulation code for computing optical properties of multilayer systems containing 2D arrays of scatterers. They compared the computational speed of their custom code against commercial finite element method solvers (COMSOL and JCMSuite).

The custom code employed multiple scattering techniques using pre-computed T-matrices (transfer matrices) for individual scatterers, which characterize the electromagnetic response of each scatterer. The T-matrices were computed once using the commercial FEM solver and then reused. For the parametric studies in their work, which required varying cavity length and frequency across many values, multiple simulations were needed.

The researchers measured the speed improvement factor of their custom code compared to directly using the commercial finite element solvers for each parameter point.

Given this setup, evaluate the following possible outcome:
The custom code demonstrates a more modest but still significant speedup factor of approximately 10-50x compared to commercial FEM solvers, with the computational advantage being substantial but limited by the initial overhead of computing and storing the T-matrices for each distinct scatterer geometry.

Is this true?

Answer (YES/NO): NO